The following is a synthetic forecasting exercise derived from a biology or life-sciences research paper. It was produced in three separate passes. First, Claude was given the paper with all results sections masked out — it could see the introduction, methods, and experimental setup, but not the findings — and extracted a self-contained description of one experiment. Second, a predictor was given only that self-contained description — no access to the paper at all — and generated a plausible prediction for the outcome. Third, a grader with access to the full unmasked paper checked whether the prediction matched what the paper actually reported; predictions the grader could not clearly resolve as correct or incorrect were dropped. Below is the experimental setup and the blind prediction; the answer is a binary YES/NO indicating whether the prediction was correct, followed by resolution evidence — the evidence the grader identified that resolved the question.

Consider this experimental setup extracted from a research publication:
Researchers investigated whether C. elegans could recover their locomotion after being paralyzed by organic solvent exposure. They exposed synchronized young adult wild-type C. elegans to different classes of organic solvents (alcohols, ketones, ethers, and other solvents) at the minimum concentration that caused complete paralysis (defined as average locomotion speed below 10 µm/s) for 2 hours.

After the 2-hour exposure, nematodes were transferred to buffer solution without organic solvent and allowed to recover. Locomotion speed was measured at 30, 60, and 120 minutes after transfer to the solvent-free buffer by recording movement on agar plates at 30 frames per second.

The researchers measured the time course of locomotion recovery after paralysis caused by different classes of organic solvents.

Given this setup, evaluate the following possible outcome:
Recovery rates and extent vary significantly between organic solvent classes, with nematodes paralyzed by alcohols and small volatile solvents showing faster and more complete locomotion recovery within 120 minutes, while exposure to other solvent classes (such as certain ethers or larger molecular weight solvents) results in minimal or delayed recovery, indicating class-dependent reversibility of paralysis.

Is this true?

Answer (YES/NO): NO